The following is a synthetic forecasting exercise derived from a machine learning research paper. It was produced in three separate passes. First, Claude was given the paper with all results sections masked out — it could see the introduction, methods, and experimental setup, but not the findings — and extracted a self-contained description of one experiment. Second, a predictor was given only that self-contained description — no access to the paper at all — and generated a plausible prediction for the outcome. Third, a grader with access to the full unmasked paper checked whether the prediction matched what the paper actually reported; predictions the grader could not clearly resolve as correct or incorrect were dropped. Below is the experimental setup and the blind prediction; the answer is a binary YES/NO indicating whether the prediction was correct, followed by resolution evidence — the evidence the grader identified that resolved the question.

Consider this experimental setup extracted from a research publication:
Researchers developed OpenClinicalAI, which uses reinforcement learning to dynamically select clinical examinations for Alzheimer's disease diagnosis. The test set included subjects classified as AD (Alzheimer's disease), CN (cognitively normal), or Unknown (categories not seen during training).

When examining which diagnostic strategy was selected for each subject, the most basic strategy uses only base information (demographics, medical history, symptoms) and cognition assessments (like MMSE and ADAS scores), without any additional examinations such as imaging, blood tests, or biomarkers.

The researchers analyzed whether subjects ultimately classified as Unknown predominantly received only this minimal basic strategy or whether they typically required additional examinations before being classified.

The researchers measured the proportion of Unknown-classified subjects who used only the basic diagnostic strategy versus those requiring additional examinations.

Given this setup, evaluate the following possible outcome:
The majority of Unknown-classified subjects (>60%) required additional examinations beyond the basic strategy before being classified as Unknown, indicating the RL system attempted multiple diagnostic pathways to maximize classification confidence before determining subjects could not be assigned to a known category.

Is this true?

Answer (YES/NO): NO